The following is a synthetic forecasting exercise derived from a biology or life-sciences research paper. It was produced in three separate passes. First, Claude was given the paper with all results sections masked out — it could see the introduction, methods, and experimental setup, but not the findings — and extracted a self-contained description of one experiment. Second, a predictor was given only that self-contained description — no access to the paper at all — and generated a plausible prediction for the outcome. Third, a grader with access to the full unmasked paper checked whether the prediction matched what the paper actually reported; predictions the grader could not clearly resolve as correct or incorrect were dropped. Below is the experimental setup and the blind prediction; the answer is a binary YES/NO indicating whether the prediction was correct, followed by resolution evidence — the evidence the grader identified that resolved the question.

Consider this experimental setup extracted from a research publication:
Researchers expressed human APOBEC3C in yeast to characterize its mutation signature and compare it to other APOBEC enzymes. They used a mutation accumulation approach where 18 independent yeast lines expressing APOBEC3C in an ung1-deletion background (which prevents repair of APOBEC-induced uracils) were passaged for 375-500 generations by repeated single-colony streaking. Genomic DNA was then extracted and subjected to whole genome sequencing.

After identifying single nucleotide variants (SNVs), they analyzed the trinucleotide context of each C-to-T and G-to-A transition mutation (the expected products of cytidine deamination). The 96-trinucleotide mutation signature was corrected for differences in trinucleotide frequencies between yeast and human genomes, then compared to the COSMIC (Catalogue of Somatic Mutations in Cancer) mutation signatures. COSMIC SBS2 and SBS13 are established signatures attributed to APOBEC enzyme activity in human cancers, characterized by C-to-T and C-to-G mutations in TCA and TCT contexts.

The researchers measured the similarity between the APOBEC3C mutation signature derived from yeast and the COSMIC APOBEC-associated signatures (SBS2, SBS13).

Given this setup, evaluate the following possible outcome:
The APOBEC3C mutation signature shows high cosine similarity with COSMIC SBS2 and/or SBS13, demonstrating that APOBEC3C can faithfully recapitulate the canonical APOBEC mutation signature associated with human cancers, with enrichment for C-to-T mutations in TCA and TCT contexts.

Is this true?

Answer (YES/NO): NO